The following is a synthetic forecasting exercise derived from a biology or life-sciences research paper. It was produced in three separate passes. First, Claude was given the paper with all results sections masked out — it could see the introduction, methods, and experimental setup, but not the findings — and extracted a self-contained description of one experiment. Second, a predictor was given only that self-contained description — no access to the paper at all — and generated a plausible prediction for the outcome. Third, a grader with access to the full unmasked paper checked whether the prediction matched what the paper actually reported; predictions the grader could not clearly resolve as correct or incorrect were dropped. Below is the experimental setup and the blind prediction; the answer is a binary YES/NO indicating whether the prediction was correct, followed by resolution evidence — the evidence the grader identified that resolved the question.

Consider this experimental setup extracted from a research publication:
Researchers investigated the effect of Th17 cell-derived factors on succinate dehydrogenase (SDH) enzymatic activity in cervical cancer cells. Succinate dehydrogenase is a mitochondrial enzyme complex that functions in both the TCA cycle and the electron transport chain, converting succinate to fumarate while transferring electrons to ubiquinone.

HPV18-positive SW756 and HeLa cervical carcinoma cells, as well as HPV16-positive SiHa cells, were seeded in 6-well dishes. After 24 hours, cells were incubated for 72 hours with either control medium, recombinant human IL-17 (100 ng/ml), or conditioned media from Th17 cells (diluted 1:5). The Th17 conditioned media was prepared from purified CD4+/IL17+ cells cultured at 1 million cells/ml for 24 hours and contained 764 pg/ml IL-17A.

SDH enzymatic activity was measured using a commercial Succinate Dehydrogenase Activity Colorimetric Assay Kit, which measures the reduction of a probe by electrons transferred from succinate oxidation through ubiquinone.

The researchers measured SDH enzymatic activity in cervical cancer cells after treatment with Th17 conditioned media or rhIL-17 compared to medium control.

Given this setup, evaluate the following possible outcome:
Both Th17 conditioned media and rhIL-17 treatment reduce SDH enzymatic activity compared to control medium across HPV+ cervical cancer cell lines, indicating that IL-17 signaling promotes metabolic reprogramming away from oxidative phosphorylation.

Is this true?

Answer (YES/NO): YES